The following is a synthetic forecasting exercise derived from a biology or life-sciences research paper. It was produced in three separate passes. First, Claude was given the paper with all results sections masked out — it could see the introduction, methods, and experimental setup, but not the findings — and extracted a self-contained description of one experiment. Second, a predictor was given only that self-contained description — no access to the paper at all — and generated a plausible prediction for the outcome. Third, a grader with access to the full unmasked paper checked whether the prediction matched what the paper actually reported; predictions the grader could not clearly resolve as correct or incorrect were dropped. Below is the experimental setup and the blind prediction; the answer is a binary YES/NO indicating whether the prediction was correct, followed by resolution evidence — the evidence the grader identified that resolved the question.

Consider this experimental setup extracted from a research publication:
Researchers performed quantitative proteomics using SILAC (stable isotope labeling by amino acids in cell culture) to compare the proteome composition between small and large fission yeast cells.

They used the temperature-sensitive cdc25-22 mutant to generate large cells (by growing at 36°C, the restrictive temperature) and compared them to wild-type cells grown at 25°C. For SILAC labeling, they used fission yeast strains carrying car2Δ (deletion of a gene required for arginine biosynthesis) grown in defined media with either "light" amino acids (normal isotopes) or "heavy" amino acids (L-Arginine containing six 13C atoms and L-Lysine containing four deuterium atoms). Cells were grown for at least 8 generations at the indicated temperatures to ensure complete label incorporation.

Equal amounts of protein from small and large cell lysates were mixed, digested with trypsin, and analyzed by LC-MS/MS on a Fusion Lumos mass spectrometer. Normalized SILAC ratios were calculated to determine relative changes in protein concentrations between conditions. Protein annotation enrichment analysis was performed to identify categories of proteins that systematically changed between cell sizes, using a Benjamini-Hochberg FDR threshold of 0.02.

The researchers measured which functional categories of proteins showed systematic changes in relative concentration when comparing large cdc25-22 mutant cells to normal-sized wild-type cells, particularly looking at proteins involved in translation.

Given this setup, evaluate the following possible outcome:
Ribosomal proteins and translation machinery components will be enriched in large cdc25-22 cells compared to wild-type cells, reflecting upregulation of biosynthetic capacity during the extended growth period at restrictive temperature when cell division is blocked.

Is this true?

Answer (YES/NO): NO